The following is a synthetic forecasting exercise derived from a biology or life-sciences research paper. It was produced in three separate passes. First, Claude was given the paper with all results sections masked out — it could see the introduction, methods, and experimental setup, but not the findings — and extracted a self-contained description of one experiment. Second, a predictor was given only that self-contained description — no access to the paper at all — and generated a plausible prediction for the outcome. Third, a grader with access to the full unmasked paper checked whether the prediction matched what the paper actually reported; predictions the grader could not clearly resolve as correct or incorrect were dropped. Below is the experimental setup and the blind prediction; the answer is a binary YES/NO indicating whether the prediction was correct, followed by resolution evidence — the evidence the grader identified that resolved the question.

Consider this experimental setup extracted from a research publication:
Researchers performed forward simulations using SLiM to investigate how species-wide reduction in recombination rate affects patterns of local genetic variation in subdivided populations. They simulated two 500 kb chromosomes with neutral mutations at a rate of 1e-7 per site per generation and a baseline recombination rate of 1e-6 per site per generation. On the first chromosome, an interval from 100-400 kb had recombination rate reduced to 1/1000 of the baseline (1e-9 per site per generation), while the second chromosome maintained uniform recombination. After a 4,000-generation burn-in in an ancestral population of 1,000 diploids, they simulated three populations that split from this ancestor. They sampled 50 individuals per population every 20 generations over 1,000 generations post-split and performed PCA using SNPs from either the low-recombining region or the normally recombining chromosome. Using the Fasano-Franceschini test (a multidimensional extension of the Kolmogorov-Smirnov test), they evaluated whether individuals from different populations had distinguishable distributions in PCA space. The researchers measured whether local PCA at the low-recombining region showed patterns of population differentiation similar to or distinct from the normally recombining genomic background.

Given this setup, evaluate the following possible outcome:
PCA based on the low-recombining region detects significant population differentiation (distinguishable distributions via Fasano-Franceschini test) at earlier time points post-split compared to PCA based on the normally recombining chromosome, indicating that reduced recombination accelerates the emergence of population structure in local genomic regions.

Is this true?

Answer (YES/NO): NO